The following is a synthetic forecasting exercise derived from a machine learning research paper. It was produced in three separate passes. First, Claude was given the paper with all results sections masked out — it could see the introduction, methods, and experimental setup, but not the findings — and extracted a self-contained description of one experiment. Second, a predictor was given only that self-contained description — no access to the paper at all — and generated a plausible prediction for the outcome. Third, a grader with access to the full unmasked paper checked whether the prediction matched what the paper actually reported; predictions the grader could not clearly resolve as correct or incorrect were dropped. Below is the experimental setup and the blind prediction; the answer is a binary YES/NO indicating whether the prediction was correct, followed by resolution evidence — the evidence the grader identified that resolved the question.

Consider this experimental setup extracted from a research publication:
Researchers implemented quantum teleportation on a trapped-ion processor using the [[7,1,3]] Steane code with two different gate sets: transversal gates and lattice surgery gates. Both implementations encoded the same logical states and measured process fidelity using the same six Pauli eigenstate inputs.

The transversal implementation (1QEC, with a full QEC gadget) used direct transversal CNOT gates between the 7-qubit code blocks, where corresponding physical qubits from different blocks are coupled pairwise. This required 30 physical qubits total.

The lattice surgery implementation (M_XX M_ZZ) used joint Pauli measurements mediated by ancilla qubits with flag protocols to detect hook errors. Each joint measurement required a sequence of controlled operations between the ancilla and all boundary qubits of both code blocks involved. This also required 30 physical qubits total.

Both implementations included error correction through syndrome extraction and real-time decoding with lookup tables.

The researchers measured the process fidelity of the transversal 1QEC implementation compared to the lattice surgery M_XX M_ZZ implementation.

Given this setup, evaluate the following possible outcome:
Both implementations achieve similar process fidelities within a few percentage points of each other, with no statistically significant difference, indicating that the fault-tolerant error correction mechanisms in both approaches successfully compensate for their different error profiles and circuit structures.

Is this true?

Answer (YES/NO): NO